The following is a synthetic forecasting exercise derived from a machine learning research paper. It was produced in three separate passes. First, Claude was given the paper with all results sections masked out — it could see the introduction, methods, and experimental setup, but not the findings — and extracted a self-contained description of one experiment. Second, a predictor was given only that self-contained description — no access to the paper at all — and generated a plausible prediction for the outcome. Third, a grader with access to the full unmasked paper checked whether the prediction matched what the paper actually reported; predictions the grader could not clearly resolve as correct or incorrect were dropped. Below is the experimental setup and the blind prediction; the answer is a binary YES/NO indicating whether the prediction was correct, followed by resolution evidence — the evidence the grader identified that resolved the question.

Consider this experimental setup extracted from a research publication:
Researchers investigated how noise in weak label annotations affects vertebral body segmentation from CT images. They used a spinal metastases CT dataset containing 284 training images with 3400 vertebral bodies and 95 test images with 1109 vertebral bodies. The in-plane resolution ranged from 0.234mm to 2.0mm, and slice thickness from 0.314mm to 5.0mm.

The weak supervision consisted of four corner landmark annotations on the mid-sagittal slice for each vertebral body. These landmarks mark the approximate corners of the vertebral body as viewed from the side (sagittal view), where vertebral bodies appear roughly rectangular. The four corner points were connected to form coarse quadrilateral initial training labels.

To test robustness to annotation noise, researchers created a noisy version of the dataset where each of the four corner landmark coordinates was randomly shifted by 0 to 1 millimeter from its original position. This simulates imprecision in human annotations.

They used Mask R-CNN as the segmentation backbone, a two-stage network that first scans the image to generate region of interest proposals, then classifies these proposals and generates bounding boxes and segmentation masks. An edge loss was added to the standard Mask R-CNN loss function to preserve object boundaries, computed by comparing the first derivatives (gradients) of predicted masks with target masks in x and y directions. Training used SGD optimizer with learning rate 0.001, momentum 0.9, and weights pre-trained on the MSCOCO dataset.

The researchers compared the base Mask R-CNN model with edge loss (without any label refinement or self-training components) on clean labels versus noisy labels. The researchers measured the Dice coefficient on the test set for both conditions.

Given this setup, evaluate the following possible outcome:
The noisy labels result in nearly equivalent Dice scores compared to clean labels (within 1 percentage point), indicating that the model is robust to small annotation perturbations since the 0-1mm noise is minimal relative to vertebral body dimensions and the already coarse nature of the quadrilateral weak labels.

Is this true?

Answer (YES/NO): NO